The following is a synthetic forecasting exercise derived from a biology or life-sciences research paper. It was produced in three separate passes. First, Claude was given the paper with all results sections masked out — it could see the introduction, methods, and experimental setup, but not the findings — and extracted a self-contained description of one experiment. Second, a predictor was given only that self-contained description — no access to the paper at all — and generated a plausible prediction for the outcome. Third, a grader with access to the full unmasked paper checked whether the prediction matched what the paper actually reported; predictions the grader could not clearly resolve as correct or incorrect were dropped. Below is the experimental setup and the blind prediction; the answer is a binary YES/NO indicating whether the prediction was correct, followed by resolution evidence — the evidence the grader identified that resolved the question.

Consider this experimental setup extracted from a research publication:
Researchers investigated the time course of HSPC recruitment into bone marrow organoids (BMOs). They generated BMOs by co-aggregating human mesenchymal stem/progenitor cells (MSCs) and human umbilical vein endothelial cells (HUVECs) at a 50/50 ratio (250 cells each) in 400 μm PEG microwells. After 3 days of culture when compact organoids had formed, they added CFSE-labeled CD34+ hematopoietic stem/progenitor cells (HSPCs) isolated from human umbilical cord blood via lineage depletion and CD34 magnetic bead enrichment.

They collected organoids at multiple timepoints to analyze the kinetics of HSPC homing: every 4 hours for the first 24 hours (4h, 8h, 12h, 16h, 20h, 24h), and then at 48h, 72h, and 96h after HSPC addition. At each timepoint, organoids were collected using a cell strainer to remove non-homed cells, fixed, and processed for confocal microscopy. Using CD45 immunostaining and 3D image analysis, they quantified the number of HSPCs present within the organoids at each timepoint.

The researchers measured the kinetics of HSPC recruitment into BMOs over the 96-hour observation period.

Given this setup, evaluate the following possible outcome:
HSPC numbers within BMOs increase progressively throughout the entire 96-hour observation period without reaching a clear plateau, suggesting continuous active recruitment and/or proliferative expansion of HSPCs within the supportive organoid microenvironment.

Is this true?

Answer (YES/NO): YES